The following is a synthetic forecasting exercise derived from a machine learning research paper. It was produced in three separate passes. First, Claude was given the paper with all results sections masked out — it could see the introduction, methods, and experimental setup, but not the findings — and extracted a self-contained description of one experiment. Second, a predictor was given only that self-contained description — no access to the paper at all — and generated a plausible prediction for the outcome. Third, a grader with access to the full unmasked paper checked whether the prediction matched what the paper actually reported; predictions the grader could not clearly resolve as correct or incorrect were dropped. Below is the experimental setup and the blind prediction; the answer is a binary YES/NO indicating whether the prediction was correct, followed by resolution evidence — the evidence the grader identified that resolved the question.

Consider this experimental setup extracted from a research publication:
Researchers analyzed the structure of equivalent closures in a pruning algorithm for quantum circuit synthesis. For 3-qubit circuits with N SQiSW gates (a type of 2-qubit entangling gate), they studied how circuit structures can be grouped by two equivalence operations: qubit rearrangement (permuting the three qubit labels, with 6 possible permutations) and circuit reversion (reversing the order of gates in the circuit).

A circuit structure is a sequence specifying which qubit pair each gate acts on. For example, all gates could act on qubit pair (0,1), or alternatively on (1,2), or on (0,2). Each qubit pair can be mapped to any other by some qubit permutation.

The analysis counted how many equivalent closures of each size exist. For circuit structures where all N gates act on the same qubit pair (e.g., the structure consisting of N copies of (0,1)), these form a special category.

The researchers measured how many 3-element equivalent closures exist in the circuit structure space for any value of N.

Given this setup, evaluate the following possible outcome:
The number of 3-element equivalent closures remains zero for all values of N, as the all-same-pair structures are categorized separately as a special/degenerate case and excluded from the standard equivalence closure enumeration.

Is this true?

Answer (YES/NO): NO